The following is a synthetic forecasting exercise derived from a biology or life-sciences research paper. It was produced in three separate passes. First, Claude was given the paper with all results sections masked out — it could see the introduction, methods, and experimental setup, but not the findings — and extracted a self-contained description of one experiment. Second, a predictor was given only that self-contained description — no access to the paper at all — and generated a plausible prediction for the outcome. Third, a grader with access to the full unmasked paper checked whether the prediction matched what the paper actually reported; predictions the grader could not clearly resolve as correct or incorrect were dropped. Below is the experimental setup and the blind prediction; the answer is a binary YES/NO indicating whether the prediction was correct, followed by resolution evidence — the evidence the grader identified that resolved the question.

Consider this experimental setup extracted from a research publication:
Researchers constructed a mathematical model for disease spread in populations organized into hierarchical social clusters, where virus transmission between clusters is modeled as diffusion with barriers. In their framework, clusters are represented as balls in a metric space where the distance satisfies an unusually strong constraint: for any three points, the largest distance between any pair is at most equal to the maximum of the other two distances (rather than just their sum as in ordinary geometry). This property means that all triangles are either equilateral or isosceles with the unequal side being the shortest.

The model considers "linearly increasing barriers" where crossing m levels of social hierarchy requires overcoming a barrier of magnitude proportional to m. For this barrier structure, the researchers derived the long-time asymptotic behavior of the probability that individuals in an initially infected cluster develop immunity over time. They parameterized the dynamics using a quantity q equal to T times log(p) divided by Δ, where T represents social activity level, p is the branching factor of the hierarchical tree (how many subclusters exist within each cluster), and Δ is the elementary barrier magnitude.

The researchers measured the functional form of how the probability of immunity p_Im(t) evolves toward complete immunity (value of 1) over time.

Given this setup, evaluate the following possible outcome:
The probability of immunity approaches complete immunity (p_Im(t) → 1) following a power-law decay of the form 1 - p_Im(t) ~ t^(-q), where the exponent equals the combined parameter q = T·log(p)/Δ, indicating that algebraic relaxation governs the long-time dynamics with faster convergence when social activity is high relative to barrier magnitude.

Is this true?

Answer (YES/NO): YES